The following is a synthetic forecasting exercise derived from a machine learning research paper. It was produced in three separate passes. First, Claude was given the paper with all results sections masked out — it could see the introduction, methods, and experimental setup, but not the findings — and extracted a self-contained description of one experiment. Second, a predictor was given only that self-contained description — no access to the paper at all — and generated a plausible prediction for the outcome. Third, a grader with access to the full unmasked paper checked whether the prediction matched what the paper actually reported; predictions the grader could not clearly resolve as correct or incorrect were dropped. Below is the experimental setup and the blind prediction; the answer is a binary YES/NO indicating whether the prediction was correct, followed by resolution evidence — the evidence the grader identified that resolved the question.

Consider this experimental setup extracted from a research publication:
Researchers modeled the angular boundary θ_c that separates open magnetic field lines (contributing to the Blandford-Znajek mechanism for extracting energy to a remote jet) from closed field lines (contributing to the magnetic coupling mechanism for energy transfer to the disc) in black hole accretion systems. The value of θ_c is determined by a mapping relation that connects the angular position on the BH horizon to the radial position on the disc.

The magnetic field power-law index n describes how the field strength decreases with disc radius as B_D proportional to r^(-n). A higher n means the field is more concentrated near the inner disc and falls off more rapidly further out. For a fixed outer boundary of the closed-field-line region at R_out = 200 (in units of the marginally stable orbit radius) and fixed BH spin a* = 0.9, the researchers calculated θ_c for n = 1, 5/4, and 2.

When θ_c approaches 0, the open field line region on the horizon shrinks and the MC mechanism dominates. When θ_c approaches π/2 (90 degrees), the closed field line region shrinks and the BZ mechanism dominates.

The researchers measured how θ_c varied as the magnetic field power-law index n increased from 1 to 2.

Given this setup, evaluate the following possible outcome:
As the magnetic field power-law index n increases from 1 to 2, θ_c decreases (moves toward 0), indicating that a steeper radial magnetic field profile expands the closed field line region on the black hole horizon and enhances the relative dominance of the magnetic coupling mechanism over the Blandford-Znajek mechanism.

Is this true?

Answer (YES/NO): NO